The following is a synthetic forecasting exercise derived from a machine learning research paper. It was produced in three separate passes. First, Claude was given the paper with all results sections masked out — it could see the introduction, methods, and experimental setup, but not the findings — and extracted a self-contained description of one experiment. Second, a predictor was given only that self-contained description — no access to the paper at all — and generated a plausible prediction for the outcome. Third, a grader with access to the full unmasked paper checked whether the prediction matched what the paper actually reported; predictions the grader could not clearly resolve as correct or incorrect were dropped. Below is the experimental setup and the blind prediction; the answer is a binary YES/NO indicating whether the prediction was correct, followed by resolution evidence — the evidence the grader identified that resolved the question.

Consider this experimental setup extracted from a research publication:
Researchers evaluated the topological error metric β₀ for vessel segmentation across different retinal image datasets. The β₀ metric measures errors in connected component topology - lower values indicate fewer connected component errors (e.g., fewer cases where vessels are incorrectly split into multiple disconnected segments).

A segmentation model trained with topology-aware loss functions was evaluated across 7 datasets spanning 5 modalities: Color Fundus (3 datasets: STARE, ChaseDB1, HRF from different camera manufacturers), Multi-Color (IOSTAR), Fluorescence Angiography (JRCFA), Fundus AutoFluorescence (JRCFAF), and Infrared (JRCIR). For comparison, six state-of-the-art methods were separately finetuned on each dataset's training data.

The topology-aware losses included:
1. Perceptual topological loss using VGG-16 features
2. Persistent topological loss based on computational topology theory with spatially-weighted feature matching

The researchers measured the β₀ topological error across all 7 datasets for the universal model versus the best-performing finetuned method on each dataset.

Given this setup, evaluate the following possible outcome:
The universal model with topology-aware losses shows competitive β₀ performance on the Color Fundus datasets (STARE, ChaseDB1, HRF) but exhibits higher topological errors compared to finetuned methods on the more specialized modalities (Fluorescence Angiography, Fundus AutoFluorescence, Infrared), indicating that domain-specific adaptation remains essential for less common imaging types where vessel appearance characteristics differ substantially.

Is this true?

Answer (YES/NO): NO